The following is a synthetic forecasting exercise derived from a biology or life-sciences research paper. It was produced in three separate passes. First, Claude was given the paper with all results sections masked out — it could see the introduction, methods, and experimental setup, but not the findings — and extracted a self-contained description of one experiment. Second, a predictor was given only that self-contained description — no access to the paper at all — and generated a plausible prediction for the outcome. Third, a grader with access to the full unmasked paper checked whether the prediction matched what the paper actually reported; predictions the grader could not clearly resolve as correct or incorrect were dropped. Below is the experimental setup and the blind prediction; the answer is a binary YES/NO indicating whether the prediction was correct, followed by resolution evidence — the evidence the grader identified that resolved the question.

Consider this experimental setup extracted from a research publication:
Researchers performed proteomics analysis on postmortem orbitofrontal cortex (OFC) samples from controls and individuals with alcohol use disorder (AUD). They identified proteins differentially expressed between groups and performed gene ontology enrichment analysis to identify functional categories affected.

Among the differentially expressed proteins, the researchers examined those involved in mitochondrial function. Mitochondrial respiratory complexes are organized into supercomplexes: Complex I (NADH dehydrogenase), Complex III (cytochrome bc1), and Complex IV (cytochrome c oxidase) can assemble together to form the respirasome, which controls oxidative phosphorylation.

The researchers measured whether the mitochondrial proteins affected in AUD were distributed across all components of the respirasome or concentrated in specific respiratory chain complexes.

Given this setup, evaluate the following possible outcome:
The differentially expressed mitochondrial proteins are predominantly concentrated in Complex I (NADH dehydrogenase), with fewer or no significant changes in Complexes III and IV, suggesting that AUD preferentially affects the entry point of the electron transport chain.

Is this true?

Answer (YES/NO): NO